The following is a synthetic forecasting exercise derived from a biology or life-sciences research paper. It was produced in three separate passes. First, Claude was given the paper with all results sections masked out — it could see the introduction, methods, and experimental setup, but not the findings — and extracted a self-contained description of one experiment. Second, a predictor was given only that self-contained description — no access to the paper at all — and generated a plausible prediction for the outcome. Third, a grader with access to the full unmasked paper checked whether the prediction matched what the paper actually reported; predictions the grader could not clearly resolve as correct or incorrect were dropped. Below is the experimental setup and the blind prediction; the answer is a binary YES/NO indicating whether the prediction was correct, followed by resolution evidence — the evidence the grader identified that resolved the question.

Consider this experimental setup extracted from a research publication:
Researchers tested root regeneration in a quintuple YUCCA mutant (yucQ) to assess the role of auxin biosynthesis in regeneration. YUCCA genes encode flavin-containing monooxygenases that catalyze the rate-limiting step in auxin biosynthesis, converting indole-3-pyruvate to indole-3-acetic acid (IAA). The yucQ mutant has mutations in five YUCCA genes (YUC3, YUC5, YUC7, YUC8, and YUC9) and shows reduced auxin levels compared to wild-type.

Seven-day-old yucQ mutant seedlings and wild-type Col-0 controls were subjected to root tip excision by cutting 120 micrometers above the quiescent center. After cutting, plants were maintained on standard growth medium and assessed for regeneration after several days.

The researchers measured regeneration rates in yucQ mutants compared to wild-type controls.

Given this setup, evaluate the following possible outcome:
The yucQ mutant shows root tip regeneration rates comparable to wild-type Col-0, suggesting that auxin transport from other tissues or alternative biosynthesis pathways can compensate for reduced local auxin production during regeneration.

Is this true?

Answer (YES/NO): NO